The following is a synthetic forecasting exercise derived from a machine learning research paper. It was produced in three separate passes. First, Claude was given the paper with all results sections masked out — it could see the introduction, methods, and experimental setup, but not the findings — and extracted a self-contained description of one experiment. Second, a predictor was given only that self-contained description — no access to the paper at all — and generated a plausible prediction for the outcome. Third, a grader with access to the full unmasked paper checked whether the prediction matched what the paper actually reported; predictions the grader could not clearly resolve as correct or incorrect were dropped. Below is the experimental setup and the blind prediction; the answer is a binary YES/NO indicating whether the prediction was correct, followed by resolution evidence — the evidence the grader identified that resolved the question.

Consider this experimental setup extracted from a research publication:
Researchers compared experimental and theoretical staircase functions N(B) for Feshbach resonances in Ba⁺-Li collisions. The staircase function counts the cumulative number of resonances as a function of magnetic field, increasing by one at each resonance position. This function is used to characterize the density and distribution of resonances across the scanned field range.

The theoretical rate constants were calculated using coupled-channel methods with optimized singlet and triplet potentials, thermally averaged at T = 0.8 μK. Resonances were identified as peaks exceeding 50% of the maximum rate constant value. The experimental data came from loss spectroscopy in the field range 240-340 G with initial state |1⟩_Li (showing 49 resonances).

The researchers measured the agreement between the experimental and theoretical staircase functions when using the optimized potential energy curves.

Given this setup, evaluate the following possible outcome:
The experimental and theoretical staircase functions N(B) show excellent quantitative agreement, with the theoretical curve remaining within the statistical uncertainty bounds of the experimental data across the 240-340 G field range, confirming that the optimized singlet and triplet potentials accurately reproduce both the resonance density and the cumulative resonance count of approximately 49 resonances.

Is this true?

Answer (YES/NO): NO